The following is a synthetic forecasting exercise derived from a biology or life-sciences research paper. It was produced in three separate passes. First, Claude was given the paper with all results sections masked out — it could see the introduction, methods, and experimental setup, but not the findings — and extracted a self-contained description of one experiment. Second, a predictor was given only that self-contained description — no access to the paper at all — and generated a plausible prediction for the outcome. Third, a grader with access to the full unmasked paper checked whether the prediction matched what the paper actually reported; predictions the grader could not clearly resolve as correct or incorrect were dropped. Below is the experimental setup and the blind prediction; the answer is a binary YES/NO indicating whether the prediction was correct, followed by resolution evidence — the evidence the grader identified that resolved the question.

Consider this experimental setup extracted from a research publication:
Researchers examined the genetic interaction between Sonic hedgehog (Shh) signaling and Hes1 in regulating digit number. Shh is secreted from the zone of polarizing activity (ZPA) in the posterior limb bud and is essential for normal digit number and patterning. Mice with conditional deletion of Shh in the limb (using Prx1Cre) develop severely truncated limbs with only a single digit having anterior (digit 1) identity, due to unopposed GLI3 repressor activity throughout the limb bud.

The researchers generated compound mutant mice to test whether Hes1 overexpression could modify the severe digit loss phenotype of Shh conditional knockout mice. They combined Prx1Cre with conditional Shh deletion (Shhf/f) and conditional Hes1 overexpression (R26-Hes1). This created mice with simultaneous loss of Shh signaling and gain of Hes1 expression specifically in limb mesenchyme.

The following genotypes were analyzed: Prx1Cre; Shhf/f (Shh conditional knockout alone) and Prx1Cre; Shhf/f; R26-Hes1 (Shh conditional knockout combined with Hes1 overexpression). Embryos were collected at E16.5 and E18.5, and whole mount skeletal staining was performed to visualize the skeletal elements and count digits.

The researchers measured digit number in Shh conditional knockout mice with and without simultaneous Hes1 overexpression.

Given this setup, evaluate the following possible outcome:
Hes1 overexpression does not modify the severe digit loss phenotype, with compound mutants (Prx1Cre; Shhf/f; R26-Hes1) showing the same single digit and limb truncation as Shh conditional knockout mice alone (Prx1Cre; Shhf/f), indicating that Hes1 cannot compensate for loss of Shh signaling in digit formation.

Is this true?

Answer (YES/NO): NO